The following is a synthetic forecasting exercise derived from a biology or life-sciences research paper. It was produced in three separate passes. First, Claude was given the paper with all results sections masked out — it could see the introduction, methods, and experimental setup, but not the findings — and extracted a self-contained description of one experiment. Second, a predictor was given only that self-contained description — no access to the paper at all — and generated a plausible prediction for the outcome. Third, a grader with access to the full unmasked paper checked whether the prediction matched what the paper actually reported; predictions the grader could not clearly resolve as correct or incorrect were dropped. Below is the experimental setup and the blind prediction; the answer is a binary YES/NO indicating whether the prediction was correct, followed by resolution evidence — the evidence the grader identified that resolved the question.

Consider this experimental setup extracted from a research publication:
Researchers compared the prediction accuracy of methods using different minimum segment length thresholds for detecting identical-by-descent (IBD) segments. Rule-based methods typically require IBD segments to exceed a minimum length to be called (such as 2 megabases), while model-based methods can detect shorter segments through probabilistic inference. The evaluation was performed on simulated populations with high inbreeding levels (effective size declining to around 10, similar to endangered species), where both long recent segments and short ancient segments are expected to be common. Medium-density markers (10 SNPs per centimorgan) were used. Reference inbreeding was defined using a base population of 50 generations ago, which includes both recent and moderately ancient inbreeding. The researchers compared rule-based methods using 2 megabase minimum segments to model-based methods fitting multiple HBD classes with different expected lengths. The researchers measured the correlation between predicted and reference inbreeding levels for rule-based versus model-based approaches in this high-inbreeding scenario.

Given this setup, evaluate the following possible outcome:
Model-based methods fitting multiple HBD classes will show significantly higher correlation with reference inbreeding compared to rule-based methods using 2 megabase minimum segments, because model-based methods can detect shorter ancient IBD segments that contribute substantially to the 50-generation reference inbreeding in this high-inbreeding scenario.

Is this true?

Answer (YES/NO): NO